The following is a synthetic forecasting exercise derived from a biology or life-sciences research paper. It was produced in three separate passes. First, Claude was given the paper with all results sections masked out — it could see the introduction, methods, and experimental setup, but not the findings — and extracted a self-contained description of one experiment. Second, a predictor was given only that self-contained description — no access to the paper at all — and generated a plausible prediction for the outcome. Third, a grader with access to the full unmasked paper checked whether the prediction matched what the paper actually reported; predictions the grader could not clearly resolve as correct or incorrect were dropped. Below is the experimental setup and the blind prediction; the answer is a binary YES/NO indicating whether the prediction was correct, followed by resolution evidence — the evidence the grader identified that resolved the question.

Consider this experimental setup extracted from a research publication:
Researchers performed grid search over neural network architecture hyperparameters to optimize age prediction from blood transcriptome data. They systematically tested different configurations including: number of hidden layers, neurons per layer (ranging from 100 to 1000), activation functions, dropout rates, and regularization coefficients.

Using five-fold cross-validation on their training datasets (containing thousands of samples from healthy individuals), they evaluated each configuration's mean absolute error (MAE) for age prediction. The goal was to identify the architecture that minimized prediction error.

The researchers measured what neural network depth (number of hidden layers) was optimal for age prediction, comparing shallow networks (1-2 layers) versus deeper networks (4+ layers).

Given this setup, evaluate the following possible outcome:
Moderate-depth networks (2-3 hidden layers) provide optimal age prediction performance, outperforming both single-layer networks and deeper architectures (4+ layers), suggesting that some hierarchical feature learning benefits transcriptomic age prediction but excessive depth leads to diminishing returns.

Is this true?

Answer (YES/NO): NO